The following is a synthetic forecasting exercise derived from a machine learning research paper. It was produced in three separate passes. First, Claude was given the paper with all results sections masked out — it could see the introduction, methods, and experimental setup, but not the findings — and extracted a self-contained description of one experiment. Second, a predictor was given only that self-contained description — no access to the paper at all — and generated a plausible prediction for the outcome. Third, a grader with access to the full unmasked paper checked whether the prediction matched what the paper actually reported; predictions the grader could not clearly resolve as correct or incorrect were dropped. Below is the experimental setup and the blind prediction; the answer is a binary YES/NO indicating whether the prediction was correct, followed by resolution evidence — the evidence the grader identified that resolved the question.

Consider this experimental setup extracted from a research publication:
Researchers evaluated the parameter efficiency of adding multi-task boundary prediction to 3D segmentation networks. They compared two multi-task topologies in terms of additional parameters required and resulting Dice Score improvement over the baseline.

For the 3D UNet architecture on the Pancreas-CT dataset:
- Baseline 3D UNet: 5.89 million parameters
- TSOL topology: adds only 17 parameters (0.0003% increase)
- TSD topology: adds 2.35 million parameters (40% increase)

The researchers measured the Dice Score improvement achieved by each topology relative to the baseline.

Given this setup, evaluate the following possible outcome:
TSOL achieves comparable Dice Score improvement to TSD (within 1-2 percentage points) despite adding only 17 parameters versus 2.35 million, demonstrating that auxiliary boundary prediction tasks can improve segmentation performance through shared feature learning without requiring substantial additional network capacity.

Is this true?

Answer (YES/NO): YES